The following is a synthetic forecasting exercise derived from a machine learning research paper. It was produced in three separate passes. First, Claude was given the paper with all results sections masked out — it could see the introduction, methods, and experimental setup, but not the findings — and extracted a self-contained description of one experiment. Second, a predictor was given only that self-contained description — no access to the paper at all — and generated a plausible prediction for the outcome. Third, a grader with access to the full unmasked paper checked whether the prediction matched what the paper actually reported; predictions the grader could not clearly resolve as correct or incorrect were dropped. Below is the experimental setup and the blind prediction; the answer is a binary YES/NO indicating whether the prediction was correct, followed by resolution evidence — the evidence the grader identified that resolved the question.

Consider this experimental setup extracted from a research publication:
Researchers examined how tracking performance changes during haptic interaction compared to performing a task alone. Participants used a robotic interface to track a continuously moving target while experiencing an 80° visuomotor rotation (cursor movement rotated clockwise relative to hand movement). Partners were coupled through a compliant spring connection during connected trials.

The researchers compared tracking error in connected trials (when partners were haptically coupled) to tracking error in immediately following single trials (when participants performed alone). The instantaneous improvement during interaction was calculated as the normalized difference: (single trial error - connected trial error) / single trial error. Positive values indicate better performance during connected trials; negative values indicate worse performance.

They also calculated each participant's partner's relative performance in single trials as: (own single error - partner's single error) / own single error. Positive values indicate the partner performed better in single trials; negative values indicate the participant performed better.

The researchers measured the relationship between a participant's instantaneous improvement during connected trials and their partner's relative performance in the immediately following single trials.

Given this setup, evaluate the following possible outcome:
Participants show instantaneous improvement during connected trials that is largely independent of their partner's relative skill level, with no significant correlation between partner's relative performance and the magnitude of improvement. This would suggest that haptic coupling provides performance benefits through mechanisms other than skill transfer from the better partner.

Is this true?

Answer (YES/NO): NO